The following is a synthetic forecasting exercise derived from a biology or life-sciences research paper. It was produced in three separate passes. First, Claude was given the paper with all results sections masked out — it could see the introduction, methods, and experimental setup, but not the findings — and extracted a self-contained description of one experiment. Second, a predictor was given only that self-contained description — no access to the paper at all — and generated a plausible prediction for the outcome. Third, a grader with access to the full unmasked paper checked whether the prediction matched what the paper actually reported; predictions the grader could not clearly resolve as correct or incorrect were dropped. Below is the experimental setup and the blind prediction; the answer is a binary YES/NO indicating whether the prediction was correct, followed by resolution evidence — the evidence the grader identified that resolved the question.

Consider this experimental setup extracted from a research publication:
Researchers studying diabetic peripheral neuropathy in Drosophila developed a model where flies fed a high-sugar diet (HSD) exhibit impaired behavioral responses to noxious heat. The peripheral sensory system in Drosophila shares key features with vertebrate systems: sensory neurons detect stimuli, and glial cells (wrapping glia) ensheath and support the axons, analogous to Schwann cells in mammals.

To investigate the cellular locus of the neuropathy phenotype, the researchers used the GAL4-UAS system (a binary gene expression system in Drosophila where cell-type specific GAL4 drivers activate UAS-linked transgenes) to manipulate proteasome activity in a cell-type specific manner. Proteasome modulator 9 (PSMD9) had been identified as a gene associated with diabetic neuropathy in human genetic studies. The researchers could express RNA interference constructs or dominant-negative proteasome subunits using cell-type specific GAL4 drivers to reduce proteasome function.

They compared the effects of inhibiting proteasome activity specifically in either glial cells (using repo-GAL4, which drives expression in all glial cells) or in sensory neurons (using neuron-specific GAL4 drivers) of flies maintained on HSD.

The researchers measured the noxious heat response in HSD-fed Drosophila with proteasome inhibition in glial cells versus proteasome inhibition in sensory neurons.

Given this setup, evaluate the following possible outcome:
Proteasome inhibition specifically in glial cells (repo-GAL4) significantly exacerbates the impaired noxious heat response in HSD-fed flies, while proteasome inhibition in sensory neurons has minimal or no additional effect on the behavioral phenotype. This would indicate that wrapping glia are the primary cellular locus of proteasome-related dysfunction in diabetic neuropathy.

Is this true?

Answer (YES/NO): NO